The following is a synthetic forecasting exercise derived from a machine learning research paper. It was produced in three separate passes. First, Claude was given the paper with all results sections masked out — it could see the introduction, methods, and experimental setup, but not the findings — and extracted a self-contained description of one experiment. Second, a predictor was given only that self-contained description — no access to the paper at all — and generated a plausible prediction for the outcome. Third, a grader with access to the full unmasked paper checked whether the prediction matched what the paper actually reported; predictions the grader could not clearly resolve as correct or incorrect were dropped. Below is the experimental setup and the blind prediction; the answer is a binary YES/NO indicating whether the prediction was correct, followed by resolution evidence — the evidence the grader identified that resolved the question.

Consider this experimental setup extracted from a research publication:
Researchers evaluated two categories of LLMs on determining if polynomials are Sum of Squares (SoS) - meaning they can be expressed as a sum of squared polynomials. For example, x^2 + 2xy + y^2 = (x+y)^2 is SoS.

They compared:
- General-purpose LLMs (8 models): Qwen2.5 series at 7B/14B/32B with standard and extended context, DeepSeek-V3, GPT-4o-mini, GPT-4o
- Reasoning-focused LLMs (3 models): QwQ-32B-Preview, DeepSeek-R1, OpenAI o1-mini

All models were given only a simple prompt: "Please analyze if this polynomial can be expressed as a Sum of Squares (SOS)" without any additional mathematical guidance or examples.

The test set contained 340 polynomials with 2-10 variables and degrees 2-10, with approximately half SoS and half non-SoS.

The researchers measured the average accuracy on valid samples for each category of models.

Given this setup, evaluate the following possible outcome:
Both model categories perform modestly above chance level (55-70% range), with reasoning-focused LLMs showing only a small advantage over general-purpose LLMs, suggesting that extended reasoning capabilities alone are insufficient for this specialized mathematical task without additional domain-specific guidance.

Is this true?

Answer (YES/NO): NO